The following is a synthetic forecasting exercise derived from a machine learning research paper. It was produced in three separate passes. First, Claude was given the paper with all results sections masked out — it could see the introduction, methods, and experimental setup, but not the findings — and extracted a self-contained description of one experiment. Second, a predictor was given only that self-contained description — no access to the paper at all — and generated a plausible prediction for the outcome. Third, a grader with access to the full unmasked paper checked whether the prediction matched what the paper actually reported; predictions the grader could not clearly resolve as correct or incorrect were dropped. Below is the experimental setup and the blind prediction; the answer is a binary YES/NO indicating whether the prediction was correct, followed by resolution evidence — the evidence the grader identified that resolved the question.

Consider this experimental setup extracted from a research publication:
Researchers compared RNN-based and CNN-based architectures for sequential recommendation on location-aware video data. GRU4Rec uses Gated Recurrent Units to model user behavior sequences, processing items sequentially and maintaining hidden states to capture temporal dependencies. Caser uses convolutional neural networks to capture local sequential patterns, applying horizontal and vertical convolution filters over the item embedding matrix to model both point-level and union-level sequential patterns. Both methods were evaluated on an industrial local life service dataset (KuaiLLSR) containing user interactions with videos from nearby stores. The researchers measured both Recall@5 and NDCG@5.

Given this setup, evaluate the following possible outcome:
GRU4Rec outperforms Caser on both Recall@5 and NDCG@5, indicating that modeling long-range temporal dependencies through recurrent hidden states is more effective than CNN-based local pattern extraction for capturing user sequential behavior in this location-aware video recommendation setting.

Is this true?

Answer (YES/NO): NO